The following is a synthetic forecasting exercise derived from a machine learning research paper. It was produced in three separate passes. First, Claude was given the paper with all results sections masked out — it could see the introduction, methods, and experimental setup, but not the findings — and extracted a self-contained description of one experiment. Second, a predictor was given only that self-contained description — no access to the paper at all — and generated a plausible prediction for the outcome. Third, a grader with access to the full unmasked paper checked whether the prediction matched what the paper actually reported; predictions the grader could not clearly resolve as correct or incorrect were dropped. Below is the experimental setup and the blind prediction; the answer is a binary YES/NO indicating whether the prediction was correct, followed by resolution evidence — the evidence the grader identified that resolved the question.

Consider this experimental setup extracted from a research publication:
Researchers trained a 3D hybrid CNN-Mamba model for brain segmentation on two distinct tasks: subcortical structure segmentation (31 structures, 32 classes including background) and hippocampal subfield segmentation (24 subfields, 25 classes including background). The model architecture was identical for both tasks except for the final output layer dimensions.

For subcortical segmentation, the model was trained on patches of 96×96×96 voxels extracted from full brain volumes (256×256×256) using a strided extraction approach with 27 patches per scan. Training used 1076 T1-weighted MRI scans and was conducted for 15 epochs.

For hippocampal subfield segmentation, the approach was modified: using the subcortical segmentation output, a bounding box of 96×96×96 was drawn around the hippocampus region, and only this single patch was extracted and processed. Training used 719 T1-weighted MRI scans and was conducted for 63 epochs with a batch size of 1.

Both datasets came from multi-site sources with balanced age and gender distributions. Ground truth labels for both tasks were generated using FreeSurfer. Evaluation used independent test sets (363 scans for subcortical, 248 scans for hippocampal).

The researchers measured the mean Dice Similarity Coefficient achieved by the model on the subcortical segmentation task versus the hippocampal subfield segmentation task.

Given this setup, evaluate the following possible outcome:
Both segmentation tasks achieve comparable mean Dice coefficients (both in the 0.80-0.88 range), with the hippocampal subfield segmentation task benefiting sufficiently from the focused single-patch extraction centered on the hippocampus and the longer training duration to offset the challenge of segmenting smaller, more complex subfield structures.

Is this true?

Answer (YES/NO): NO